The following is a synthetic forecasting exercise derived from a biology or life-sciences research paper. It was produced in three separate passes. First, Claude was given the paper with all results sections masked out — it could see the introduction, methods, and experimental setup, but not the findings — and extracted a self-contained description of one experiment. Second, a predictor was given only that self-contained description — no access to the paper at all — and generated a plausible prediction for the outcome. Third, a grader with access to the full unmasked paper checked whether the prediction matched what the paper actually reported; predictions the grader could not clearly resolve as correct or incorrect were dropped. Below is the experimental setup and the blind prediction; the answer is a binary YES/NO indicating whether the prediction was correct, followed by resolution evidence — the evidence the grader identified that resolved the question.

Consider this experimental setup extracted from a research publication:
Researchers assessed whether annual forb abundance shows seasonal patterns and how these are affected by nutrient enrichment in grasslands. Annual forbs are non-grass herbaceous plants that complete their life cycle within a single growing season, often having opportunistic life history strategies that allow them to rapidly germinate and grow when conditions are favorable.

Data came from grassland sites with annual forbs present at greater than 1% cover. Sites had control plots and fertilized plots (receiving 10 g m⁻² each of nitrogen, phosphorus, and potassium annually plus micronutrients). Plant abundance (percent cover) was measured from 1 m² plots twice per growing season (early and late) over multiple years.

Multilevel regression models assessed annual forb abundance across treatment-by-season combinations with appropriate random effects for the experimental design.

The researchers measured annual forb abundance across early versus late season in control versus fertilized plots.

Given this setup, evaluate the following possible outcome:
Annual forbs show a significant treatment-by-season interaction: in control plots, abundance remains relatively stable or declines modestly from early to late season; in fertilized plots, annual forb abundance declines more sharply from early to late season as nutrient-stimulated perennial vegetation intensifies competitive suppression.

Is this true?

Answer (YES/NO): NO